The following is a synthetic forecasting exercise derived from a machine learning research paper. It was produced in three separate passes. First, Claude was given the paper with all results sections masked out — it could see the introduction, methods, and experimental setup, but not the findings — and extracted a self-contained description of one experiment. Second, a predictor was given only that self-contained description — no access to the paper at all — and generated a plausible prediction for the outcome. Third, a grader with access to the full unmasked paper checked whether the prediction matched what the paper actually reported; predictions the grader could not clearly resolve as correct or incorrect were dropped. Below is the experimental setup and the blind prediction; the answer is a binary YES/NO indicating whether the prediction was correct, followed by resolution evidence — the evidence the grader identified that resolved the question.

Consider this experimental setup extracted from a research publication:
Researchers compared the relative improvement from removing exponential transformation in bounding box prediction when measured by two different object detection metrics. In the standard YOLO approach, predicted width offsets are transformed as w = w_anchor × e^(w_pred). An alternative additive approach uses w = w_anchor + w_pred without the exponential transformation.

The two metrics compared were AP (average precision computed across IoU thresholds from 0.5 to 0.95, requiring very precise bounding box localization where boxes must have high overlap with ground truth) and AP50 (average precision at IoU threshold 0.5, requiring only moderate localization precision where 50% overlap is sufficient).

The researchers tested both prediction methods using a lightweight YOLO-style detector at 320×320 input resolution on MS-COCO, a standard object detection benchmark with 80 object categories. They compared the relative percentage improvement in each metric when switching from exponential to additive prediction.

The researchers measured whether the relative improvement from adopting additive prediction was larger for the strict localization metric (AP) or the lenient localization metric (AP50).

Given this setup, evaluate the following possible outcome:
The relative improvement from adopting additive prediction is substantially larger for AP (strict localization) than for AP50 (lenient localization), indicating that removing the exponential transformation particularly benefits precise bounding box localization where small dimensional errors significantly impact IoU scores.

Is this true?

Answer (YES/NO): YES